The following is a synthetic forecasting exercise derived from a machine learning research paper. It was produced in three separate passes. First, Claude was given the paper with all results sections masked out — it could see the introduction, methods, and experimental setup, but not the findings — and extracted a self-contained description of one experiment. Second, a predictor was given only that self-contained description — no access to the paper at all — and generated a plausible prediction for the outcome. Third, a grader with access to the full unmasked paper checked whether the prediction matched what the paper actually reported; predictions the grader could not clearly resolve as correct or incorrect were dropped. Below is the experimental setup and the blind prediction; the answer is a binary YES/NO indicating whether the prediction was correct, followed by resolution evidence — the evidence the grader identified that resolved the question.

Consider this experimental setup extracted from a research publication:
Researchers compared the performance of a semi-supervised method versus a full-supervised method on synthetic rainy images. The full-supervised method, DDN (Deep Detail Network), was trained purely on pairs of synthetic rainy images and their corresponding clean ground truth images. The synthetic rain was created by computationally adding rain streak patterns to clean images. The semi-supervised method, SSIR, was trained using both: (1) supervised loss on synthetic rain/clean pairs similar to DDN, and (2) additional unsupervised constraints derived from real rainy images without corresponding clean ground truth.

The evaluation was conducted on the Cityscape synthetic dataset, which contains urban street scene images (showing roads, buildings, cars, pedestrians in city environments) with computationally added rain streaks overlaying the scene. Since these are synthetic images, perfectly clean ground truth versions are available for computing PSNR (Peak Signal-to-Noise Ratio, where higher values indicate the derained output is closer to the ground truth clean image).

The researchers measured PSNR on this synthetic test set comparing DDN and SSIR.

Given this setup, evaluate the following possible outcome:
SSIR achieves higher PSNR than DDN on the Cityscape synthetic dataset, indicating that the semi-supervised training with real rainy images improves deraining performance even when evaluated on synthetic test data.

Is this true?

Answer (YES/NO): NO